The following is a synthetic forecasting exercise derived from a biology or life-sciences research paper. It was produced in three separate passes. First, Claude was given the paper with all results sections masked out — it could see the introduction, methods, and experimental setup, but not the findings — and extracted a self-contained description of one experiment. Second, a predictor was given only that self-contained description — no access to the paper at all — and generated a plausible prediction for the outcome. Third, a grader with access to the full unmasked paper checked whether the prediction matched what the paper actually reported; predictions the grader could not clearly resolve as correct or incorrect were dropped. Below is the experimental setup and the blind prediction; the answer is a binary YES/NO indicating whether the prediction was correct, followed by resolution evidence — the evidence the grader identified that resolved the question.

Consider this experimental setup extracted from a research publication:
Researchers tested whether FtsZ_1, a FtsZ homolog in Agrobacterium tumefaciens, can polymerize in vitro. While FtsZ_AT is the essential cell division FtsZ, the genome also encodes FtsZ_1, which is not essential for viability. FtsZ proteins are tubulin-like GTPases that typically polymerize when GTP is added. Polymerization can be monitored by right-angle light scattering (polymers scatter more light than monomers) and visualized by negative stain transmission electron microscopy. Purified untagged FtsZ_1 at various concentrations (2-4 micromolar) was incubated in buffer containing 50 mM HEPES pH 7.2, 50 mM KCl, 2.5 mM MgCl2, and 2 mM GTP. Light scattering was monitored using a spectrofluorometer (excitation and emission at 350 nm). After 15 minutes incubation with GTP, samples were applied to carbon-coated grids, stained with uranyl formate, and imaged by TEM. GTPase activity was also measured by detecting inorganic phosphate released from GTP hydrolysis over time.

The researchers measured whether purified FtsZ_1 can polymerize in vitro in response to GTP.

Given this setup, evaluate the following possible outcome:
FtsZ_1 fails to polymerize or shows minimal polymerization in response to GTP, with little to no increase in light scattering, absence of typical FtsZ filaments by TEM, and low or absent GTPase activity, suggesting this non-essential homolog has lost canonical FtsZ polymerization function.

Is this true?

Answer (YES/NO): YES